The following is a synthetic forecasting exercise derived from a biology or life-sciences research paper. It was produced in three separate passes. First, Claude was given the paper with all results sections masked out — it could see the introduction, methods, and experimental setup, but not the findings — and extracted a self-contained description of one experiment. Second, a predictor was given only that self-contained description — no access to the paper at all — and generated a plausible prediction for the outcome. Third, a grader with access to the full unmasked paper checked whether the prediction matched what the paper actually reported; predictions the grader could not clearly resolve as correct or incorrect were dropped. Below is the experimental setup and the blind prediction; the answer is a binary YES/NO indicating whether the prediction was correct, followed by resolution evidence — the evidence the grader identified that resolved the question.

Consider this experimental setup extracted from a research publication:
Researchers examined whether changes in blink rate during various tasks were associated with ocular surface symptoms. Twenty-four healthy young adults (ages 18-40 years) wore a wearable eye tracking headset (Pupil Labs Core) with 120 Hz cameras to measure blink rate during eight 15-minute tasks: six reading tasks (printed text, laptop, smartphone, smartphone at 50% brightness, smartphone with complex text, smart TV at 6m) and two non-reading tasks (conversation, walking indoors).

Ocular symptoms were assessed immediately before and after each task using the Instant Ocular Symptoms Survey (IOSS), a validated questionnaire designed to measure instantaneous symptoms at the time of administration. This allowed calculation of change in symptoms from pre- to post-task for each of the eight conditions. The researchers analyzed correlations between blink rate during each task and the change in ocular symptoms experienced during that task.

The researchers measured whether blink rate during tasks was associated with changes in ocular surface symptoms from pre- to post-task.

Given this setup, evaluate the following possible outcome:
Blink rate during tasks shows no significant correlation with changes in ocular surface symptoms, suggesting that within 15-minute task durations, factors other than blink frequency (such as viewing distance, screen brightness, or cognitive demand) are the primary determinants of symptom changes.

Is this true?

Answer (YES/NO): YES